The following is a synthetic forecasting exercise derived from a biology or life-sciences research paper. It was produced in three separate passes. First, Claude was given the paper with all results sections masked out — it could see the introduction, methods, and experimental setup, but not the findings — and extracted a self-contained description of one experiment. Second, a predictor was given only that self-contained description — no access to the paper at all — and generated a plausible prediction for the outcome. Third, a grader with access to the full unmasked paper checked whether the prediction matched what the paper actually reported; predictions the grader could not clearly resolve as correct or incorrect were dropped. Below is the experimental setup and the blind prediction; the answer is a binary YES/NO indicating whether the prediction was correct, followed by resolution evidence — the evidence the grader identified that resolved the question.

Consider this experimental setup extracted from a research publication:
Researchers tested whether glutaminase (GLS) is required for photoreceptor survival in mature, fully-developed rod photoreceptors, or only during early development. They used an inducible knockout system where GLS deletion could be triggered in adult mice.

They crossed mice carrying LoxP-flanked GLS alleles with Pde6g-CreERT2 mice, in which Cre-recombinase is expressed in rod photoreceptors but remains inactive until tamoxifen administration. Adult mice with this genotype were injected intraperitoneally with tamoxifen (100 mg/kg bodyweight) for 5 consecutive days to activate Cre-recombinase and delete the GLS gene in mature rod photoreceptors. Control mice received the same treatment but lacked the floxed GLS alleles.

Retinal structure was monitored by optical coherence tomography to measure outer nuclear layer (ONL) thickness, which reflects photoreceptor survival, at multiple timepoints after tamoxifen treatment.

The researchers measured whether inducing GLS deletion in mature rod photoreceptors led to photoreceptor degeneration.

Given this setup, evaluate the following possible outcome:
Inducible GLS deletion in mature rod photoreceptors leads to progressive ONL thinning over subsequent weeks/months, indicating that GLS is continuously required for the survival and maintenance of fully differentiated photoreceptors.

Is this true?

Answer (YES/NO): YES